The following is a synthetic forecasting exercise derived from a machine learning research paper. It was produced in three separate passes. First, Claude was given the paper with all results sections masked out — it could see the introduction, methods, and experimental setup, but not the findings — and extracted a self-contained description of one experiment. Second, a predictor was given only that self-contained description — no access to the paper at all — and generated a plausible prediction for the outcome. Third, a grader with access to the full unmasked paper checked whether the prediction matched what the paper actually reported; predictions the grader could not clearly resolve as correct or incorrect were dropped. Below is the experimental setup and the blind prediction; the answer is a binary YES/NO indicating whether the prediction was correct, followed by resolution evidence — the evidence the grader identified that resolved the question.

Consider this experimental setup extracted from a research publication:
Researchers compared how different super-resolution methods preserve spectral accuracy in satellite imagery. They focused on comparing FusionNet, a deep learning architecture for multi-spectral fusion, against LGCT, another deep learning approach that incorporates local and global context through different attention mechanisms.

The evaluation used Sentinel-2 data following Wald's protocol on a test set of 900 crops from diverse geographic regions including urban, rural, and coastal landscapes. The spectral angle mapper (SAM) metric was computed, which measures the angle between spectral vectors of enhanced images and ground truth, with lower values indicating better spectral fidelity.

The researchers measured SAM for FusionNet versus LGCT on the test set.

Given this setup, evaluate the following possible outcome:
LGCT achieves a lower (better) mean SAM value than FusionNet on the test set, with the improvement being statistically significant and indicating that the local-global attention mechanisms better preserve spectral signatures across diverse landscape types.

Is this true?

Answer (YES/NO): NO